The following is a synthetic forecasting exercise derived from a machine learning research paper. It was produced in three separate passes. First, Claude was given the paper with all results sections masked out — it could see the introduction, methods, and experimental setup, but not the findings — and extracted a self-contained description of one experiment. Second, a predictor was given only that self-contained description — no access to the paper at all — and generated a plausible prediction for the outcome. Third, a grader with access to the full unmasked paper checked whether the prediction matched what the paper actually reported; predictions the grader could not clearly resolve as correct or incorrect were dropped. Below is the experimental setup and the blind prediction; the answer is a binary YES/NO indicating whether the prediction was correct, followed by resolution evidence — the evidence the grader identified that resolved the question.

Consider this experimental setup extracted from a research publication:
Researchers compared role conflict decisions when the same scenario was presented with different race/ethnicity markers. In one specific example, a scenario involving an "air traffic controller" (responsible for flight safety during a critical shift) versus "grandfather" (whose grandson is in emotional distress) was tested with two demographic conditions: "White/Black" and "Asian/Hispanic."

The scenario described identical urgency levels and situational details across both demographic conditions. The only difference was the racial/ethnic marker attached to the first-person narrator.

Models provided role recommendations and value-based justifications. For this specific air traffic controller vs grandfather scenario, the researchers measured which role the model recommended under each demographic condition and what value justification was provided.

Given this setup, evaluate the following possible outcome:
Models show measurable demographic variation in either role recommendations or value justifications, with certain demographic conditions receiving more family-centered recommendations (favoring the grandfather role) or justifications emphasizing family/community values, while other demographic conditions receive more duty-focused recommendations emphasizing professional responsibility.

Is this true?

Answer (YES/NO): YES